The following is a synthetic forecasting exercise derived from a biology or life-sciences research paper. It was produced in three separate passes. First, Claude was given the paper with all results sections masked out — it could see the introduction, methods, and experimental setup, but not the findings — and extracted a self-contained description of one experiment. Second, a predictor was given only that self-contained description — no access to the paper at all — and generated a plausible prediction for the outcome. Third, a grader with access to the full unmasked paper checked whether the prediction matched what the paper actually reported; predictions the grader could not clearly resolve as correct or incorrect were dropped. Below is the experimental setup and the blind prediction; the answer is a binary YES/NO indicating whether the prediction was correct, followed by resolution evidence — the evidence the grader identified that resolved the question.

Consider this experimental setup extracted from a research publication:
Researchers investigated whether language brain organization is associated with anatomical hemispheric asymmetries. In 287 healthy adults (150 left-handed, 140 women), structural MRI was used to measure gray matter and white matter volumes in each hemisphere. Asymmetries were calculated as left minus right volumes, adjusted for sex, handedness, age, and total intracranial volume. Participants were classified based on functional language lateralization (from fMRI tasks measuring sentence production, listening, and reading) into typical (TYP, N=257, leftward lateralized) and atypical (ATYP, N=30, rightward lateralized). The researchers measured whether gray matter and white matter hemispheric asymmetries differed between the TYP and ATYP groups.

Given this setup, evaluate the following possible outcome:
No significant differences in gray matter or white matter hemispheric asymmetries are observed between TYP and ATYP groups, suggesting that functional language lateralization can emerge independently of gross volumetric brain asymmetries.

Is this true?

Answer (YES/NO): NO